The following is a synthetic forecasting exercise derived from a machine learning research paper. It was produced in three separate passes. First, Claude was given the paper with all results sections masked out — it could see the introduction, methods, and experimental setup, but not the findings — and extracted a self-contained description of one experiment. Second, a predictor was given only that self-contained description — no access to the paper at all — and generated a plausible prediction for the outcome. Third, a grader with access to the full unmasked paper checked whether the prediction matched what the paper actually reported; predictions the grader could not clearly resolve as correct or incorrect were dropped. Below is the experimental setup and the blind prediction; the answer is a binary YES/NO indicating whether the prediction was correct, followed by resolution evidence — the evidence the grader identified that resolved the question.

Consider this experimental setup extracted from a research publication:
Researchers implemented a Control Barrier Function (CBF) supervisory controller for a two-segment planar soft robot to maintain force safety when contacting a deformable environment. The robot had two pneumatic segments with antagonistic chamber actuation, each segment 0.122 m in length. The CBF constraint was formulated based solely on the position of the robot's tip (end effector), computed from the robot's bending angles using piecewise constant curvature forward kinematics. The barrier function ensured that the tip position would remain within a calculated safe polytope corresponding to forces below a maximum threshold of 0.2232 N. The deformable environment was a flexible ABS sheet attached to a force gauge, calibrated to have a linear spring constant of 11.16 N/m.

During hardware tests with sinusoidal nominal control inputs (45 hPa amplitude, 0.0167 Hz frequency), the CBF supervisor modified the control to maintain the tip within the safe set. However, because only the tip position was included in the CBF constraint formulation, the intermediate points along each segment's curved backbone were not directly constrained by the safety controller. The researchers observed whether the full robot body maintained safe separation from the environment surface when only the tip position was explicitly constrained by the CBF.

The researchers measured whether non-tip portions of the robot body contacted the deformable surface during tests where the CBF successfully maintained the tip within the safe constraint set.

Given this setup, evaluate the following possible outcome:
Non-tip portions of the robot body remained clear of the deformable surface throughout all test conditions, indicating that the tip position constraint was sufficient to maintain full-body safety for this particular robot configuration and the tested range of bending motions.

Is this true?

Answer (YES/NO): NO